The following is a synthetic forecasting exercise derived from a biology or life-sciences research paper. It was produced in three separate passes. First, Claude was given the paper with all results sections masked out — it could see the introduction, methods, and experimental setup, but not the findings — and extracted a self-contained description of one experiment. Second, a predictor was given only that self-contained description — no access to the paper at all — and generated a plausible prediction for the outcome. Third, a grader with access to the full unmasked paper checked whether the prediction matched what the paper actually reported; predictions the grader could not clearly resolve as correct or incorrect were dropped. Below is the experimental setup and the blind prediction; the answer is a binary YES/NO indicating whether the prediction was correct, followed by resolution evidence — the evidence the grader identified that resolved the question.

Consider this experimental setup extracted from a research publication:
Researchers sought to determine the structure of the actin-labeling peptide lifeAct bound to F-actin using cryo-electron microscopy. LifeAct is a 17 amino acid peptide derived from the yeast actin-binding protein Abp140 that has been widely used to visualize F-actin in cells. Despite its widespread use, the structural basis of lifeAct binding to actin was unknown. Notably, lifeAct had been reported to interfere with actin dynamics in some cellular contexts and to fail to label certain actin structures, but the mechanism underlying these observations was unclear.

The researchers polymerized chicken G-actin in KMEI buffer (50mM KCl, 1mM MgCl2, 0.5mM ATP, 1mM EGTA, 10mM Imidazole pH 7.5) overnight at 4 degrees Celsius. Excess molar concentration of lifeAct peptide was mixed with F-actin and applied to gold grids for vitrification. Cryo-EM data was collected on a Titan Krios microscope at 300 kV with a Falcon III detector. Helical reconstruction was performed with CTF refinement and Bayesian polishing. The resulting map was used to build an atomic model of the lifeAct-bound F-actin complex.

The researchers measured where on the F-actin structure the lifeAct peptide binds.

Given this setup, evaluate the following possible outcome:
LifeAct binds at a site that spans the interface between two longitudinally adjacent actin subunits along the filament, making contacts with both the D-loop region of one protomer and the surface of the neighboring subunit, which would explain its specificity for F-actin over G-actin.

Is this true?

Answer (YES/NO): NO